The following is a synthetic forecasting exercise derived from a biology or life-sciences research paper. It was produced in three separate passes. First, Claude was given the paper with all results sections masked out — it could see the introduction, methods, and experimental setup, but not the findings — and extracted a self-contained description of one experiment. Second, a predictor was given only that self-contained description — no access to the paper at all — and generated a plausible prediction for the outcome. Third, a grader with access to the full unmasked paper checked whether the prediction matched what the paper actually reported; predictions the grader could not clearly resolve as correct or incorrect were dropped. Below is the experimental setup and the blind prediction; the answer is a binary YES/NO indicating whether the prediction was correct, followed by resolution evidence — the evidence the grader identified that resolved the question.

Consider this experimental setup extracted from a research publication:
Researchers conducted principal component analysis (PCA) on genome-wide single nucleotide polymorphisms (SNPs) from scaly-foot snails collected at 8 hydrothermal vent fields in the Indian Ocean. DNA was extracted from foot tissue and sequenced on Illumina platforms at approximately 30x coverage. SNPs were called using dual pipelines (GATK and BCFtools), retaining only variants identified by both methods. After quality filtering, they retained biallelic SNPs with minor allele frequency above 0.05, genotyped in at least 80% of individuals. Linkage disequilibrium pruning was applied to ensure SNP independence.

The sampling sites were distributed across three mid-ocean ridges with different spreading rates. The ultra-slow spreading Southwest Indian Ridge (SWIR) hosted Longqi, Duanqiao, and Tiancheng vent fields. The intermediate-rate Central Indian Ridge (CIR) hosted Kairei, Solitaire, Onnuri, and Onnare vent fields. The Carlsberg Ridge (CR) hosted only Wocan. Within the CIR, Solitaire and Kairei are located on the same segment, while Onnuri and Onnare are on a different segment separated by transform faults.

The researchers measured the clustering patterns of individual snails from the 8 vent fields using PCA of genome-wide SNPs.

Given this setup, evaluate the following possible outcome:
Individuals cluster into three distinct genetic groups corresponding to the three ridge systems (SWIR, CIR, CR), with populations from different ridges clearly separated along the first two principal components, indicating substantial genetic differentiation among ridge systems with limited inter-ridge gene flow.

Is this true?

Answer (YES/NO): NO